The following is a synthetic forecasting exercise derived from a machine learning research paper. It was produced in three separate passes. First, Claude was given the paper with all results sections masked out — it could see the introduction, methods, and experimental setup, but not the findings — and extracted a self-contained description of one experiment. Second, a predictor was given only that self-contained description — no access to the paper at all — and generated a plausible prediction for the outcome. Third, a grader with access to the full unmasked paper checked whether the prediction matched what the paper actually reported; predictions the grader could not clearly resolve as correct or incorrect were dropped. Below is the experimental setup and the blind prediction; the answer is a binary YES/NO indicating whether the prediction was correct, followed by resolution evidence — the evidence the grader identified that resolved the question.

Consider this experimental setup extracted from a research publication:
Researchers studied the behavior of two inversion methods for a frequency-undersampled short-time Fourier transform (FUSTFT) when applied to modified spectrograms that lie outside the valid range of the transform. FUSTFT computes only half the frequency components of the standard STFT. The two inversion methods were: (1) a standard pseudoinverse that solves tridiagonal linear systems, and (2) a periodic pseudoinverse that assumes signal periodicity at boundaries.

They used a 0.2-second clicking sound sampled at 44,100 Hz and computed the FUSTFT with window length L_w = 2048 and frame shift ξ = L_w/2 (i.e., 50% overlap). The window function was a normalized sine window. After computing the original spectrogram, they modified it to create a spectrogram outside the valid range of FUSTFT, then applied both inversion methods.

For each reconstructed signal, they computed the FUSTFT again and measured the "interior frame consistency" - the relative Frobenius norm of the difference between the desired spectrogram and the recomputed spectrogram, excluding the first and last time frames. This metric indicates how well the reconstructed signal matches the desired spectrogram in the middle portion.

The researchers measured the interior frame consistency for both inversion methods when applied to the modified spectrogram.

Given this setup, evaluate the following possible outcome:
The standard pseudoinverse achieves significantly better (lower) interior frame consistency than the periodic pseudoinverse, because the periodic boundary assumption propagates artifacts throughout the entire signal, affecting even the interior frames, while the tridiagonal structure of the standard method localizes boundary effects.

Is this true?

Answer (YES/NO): NO